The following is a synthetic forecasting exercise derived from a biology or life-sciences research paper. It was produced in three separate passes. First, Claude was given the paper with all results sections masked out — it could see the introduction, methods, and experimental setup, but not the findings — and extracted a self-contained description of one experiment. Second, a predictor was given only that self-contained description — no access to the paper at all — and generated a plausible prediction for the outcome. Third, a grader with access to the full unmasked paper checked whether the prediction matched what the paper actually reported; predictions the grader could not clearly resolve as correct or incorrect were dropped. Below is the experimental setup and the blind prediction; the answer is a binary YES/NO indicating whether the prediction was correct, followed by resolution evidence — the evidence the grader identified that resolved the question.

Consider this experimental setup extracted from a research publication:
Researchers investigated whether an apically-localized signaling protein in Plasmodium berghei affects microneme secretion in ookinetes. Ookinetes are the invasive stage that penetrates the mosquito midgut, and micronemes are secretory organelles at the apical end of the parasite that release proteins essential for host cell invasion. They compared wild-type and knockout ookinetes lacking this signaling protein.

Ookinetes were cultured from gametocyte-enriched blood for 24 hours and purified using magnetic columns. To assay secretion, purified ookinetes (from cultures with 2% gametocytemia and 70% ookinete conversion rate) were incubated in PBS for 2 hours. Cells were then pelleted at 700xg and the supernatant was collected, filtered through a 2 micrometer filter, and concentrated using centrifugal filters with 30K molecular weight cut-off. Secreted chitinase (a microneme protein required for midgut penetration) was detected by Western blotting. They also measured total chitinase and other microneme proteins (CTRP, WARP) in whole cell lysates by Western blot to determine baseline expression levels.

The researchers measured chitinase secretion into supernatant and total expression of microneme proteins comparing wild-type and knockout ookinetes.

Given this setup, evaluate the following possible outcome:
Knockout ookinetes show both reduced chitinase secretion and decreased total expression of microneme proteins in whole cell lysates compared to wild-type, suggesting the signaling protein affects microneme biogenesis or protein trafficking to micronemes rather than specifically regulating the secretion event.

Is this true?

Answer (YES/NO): NO